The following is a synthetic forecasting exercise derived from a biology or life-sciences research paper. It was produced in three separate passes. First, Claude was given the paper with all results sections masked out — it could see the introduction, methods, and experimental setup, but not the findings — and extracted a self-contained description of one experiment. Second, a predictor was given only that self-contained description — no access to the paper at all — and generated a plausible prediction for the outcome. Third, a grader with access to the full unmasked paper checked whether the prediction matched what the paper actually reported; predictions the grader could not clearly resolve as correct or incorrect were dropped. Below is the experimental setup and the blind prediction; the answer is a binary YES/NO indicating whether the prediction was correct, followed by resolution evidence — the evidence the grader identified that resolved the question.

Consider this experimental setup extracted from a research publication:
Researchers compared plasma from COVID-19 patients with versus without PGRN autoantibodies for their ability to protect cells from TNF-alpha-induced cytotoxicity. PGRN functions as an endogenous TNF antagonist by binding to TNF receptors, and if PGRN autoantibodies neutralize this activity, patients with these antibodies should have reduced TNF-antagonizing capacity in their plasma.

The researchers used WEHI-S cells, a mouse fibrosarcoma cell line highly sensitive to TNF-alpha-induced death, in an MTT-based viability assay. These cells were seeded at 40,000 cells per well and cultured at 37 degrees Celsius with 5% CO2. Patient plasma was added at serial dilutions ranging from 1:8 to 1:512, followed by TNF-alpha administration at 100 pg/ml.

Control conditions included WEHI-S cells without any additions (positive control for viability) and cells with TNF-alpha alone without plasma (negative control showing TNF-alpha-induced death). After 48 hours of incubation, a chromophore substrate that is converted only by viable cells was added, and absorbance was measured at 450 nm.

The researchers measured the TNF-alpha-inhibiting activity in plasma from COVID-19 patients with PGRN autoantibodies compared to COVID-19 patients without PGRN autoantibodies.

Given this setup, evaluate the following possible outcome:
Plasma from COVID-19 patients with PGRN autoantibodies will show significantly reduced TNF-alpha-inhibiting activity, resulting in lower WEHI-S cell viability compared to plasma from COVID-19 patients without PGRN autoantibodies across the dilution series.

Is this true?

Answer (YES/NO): YES